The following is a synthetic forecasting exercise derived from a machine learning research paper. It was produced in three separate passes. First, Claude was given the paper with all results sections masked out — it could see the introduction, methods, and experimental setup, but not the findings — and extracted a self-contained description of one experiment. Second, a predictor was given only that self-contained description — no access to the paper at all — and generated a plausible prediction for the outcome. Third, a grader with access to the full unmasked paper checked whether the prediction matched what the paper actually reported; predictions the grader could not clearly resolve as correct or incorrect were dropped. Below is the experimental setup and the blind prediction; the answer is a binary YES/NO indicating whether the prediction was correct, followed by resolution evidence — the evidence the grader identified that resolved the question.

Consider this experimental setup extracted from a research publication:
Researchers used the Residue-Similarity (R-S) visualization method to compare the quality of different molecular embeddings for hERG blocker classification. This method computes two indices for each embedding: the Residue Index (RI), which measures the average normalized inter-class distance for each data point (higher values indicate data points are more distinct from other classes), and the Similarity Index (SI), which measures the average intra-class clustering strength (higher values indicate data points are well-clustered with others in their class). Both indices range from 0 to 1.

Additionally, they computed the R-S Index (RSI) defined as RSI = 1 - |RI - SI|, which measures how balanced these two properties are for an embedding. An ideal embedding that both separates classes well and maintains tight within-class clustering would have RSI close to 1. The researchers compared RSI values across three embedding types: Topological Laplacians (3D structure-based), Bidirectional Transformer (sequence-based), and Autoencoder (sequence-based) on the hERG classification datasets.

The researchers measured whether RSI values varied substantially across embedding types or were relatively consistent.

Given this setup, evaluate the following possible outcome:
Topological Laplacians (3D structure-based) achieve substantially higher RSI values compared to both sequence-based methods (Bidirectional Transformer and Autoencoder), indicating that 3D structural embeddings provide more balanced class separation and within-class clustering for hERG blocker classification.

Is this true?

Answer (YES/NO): NO